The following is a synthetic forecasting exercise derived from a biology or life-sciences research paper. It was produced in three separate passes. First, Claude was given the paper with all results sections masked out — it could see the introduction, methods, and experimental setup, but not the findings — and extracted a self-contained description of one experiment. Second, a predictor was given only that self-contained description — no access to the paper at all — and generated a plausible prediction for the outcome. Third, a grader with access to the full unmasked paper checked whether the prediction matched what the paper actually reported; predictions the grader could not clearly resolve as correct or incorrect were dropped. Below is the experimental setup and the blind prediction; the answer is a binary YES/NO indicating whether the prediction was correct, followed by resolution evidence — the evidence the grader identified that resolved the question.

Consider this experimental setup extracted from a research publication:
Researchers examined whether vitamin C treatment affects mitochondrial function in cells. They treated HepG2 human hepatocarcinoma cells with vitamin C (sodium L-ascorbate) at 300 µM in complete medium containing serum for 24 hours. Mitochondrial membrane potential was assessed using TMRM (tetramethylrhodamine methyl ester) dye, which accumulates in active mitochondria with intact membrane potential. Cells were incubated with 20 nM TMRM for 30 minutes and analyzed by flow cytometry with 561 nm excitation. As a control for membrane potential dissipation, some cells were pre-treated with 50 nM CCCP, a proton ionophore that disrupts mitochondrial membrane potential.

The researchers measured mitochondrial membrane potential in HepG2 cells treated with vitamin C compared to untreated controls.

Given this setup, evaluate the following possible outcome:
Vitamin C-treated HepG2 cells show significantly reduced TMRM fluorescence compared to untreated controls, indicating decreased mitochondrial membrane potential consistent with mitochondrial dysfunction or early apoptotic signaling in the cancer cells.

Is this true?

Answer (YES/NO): NO